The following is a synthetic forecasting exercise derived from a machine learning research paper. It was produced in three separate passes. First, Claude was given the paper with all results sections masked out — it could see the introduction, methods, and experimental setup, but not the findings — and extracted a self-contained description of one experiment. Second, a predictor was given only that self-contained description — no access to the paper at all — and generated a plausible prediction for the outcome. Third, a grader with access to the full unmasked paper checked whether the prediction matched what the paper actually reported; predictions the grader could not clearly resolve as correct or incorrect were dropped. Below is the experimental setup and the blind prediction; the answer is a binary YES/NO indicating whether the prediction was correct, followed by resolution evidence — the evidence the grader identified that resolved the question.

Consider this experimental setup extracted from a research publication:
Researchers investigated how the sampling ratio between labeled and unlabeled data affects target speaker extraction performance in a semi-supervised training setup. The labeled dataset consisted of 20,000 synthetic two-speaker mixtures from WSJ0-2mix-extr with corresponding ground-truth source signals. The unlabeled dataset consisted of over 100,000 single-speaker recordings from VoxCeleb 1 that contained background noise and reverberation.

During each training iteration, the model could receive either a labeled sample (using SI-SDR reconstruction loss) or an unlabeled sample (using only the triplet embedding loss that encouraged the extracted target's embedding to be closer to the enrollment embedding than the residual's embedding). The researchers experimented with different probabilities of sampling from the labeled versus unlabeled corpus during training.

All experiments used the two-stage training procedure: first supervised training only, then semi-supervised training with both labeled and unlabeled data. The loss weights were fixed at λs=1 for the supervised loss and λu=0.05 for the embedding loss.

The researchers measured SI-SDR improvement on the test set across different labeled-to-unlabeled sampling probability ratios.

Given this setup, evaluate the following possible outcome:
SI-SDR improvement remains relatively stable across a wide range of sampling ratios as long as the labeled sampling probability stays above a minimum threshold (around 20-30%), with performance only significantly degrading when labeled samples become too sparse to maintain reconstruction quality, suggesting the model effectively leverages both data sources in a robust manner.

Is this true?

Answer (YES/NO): NO